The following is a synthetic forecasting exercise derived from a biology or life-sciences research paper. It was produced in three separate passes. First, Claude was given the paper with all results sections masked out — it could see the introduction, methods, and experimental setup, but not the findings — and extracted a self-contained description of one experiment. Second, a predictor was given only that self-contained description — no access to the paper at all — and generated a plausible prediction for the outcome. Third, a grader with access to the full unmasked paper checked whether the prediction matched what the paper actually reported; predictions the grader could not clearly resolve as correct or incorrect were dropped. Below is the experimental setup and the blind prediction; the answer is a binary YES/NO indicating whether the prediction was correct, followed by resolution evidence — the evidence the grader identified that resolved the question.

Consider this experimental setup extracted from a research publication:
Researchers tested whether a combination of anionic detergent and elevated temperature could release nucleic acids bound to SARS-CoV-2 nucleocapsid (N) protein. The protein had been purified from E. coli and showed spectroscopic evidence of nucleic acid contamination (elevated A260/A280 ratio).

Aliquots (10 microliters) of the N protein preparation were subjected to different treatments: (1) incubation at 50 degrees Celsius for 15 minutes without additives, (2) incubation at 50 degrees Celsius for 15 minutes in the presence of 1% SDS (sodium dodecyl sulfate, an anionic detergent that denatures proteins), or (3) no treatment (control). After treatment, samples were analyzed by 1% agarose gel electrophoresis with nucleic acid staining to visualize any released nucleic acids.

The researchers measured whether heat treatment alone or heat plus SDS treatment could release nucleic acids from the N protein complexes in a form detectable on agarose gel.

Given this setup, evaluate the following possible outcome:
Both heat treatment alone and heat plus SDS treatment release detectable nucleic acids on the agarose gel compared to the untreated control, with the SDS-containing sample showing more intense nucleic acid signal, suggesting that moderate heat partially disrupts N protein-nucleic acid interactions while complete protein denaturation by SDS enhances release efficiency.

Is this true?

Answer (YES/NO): NO